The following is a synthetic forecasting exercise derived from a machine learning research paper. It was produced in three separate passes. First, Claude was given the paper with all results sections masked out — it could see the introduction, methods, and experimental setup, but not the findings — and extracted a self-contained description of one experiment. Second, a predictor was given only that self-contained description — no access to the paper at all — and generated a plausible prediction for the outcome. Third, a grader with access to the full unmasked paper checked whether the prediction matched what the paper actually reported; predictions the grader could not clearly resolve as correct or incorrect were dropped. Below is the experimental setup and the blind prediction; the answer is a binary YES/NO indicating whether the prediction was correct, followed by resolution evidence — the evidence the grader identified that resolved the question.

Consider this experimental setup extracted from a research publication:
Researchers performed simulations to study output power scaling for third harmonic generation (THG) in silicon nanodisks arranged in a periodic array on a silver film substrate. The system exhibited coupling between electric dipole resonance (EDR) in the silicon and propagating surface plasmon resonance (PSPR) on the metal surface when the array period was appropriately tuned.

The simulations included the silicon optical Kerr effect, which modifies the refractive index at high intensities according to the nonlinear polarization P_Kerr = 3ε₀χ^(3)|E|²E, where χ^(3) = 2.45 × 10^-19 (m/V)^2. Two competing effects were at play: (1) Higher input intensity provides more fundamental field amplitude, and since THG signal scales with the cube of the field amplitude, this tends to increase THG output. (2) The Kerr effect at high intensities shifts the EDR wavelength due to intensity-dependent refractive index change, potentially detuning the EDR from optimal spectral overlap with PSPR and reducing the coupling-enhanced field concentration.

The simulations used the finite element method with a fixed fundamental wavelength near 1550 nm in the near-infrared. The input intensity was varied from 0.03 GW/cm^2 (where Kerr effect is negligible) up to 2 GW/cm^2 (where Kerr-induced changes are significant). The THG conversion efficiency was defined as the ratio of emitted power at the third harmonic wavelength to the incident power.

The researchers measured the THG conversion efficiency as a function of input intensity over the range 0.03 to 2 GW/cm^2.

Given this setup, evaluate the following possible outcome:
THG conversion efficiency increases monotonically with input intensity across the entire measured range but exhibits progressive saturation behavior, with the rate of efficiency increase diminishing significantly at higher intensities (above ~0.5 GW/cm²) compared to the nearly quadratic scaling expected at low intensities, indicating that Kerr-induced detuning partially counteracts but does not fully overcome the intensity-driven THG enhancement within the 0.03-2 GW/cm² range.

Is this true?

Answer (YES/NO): NO